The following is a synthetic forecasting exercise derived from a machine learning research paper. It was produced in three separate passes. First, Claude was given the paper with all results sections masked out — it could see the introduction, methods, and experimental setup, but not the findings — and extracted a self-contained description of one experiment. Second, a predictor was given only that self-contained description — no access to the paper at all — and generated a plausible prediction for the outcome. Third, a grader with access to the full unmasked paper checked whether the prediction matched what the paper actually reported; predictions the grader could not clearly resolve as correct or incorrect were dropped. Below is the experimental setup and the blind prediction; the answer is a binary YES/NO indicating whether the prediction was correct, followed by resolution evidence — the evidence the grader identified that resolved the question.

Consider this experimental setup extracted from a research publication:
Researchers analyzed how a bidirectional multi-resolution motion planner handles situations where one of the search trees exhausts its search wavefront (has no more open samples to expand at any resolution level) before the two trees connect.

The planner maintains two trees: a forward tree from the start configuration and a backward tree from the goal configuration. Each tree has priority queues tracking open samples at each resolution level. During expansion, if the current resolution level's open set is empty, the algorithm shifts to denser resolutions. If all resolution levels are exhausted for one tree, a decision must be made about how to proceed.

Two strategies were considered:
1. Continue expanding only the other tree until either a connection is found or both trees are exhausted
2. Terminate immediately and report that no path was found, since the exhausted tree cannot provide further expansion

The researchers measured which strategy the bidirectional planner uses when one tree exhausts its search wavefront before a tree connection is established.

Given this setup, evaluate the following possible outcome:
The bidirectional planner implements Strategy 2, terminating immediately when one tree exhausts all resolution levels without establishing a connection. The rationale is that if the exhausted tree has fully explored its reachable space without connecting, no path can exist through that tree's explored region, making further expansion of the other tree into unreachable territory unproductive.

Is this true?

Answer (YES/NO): NO